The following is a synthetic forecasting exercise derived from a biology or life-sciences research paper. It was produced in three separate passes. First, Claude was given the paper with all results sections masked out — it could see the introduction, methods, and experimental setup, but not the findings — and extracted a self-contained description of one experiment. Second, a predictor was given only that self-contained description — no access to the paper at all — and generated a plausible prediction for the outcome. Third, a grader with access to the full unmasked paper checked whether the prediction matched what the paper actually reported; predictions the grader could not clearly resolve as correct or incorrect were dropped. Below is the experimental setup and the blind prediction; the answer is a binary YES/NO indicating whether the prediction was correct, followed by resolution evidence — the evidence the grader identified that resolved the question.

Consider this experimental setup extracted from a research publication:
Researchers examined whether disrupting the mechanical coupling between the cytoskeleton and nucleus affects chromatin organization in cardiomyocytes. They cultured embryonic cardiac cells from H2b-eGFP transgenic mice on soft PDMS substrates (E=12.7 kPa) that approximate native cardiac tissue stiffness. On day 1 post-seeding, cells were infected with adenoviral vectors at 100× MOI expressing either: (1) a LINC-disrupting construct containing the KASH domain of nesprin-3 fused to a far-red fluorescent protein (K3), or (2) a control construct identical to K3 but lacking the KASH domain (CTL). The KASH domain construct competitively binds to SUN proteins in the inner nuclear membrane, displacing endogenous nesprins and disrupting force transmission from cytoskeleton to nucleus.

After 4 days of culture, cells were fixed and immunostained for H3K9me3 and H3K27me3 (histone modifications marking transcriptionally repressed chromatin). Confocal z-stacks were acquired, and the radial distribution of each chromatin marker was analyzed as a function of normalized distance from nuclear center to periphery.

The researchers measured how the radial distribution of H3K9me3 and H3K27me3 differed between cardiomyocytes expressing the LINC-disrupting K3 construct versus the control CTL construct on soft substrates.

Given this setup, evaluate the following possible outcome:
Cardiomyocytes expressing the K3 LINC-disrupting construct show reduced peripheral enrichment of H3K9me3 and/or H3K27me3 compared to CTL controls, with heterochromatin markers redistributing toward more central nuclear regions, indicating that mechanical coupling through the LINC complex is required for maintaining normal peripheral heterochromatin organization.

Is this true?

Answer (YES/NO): YES